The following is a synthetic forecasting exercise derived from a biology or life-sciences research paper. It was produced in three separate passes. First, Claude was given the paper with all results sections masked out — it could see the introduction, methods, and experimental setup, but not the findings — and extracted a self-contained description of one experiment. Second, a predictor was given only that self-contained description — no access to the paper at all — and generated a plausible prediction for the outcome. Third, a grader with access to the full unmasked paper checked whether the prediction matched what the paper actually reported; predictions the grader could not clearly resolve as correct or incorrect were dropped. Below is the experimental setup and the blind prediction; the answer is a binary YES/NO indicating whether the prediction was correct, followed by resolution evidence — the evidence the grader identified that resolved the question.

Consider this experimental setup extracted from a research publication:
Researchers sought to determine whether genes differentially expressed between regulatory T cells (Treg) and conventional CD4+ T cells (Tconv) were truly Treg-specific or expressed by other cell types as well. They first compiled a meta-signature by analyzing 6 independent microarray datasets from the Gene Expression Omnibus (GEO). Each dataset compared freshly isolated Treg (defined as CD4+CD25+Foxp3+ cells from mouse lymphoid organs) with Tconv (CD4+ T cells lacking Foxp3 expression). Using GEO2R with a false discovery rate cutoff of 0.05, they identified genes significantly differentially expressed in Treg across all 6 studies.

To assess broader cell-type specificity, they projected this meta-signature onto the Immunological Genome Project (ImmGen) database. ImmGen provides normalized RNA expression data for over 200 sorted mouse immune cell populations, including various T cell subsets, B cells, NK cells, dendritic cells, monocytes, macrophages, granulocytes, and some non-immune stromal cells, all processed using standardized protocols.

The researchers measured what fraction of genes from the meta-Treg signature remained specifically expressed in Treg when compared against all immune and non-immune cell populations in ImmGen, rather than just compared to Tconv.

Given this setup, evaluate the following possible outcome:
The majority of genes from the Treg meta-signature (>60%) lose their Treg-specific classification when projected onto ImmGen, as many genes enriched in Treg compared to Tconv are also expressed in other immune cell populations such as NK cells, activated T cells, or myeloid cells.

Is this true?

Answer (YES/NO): YES